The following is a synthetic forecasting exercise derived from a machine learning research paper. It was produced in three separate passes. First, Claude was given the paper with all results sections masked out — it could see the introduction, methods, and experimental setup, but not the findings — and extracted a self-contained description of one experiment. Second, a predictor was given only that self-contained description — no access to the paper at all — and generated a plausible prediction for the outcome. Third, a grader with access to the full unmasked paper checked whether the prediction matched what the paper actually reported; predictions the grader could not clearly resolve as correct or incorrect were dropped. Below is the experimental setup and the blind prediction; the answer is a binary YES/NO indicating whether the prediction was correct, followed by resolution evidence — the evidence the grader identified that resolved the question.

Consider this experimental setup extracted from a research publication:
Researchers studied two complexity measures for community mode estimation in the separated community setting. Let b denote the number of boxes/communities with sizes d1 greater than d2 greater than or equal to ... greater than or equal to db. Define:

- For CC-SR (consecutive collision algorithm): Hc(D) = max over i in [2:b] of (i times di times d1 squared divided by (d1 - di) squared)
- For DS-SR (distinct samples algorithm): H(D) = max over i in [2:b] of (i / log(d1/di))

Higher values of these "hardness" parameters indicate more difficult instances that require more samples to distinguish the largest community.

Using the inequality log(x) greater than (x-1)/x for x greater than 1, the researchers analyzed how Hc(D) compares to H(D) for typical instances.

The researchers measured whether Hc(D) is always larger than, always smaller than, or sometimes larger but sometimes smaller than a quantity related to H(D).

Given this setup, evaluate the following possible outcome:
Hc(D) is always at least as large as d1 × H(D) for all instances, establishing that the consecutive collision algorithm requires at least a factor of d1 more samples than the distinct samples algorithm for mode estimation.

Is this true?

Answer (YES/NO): NO